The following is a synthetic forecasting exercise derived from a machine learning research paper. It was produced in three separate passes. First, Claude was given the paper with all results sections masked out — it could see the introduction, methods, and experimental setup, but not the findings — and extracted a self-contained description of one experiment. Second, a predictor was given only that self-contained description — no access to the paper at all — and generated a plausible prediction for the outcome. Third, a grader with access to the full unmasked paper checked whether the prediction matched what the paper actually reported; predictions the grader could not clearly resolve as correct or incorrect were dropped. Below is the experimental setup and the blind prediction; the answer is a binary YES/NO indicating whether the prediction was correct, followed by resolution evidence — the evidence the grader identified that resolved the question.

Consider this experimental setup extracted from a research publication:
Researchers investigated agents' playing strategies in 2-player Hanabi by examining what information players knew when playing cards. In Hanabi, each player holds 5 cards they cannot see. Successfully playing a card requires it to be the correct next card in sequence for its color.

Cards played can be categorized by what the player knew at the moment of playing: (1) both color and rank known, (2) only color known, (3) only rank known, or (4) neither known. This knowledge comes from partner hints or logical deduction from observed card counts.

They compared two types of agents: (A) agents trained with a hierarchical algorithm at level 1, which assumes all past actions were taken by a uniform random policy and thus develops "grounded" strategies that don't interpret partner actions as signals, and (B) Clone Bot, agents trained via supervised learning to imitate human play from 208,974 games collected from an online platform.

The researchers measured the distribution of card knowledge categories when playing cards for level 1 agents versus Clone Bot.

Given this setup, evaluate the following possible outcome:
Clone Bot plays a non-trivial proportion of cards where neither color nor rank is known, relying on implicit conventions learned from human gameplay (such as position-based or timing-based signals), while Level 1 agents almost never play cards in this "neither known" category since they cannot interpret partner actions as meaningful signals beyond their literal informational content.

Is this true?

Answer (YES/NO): NO